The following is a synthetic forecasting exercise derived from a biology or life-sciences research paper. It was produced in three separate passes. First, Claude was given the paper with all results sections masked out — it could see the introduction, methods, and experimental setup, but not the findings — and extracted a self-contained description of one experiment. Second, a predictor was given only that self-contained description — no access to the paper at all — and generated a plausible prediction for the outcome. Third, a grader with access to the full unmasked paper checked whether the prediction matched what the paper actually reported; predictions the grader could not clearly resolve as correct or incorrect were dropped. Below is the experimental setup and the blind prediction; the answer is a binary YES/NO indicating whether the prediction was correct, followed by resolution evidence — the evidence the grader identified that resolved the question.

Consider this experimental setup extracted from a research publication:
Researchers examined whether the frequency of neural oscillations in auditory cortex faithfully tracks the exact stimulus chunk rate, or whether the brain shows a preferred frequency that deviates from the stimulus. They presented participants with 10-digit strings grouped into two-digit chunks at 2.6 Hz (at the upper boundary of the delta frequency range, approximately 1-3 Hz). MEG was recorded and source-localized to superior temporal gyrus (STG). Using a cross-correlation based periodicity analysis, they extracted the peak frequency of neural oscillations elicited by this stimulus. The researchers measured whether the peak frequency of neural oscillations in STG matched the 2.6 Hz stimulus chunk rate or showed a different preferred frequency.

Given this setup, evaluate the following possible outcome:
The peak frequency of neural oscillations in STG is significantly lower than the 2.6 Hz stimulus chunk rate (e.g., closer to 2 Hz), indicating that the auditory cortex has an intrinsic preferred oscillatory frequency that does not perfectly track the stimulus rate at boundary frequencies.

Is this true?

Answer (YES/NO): NO